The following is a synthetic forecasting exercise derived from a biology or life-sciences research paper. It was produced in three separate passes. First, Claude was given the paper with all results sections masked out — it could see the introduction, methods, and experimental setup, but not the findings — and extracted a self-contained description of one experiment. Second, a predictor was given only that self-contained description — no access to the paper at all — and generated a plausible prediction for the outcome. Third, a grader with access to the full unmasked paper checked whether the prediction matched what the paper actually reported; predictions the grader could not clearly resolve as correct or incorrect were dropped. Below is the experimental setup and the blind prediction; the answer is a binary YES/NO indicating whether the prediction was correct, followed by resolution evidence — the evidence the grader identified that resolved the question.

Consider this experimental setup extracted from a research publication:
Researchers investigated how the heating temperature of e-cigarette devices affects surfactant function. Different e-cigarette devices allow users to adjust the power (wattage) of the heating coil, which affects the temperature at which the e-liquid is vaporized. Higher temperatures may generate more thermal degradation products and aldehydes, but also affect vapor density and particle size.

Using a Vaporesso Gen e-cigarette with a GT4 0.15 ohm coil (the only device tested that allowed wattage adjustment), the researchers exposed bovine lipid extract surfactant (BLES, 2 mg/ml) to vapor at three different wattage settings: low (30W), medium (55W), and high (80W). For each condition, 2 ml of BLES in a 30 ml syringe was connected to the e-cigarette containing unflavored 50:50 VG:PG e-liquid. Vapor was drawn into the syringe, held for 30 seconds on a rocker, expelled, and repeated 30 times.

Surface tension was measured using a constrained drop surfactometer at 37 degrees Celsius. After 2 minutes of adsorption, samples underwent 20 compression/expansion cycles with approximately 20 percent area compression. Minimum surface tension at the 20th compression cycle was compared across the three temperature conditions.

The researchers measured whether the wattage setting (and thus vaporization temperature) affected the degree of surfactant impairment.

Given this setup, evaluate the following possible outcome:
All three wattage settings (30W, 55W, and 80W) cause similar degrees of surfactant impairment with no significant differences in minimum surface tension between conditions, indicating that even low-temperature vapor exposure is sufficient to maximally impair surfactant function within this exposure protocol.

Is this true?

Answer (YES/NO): YES